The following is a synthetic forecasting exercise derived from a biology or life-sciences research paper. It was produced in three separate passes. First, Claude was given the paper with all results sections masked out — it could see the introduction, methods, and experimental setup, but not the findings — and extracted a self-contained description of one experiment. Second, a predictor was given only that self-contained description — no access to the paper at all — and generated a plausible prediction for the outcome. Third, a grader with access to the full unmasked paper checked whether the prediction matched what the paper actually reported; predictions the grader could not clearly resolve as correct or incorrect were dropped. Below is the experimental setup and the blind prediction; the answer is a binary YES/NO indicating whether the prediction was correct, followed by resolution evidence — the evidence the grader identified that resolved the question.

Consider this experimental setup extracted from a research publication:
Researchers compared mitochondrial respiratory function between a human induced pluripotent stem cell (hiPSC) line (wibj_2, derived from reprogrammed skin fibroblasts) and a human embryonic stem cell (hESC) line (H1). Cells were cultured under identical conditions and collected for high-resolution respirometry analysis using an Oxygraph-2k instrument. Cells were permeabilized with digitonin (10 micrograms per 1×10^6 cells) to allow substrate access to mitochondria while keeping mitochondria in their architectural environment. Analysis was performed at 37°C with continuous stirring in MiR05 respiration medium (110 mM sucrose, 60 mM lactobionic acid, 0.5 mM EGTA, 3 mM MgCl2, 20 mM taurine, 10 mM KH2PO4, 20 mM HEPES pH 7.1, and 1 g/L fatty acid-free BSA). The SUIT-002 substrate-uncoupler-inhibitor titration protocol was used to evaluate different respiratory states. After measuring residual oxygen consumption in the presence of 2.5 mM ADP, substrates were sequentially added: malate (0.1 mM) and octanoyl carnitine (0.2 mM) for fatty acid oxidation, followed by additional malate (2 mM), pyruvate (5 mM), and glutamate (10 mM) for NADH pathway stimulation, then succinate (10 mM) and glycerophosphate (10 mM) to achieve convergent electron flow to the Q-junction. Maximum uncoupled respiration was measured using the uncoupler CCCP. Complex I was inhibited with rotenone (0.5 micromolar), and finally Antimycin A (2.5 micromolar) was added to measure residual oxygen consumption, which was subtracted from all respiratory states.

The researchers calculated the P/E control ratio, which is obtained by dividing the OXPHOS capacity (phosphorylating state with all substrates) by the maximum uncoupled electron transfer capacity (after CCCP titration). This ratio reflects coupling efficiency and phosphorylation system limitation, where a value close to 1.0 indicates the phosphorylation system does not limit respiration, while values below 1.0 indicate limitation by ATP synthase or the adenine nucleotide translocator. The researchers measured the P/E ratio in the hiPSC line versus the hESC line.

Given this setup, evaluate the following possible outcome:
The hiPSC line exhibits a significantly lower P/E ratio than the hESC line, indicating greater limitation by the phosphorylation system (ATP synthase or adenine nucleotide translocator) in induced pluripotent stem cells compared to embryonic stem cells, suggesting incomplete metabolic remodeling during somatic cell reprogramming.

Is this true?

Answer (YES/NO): NO